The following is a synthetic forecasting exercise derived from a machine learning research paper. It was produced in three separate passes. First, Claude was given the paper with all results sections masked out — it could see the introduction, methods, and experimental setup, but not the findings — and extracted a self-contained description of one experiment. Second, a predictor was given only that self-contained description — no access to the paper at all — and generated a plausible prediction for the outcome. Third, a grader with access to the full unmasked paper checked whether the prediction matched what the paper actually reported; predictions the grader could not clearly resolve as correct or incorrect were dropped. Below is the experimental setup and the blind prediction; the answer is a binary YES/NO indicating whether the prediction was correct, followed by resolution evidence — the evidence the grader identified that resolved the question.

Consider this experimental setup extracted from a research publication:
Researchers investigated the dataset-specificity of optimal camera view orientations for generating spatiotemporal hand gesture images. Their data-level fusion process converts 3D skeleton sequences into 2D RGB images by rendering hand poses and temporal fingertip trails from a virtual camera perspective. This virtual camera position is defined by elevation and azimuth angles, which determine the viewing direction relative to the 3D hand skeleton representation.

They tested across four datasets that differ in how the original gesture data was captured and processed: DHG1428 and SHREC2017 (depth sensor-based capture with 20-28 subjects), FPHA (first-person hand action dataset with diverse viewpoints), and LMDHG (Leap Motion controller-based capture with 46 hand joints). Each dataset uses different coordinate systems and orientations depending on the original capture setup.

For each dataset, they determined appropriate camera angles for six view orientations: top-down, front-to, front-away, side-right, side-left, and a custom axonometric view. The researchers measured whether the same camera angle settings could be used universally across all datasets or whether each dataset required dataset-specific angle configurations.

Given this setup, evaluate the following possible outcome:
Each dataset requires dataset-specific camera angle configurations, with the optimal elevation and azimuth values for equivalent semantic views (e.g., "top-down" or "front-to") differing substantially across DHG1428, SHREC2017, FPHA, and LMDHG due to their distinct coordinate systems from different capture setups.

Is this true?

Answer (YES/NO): NO